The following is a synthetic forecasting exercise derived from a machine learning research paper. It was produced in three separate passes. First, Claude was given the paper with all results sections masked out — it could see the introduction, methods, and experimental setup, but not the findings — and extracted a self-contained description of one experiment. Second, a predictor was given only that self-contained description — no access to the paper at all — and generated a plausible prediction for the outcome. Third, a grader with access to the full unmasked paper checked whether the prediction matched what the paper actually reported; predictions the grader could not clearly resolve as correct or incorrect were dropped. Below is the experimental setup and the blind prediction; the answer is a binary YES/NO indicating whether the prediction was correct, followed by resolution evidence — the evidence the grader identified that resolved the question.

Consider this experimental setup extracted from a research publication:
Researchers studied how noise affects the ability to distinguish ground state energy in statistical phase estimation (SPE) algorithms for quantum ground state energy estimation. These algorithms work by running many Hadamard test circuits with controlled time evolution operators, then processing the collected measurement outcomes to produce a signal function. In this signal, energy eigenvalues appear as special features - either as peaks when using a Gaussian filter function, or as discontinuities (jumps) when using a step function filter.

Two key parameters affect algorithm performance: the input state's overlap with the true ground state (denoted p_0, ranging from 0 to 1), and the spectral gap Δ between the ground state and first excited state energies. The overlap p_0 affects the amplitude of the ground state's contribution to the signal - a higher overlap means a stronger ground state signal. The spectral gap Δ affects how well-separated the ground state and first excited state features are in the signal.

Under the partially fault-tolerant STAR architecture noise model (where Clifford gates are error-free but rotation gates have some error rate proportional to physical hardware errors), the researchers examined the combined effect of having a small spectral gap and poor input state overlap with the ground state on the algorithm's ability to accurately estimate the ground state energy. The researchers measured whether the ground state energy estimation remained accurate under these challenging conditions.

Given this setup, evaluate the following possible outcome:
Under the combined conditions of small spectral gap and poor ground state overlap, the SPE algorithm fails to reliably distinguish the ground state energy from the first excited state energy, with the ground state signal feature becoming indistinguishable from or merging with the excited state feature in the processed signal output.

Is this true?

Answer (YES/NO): YES